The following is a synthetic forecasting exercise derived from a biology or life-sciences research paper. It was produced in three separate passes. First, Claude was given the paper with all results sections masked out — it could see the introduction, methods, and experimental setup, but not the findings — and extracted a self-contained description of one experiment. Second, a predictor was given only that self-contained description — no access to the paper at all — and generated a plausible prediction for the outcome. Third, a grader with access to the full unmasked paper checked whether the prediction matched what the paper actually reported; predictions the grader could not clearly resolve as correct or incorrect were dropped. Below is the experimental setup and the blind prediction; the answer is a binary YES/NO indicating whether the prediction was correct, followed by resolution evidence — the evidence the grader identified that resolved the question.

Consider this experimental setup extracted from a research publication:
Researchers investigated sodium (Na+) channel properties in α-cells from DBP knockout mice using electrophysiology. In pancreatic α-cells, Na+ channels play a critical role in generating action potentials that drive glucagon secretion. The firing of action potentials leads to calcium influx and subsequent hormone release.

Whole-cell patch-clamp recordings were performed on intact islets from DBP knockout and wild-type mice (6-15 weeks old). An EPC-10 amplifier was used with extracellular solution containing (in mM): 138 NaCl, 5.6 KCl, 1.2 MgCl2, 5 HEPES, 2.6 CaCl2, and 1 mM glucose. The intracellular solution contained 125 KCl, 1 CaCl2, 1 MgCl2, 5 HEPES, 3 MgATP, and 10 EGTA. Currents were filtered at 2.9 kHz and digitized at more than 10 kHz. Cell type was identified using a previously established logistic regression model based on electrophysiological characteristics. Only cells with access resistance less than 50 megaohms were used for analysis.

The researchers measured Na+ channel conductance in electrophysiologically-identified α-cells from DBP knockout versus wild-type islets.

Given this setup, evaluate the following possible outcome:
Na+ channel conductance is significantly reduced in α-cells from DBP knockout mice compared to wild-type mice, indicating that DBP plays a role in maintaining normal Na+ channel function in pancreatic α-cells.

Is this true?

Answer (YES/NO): NO